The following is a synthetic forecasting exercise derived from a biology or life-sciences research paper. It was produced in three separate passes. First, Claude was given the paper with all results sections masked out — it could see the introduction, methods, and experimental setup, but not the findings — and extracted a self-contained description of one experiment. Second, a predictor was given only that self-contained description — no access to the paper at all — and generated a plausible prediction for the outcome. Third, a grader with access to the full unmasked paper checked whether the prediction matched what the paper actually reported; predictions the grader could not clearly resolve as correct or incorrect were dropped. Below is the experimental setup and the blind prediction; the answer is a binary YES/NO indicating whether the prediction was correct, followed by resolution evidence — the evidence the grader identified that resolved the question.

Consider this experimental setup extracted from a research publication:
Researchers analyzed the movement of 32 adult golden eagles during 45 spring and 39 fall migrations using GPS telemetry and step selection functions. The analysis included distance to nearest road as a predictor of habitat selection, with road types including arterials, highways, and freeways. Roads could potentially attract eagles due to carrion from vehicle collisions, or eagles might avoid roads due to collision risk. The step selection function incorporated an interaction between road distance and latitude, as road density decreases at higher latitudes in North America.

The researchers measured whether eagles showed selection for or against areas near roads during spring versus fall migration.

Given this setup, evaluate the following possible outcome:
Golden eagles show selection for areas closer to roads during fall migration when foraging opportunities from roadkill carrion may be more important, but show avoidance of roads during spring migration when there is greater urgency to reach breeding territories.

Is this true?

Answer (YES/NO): NO